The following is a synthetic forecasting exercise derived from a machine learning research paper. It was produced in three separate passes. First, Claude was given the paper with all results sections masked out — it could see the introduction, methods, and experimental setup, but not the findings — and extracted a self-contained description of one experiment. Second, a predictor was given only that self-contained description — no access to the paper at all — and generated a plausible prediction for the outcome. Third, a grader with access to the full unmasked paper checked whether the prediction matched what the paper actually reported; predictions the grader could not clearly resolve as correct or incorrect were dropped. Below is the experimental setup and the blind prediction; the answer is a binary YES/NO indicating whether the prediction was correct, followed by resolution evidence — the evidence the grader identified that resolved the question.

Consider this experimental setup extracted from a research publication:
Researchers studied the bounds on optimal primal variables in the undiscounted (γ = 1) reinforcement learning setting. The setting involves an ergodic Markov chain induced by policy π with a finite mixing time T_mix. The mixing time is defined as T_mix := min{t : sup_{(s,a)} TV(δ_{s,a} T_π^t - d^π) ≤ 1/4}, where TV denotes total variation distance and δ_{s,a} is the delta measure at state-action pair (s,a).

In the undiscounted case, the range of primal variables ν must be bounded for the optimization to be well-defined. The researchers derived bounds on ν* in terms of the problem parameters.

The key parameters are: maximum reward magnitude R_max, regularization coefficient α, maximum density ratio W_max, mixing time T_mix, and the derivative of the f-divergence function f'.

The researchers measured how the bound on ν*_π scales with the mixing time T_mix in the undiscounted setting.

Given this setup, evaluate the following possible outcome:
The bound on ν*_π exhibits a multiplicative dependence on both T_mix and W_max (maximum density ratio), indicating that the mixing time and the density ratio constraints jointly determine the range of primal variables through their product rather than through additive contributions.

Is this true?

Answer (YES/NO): NO